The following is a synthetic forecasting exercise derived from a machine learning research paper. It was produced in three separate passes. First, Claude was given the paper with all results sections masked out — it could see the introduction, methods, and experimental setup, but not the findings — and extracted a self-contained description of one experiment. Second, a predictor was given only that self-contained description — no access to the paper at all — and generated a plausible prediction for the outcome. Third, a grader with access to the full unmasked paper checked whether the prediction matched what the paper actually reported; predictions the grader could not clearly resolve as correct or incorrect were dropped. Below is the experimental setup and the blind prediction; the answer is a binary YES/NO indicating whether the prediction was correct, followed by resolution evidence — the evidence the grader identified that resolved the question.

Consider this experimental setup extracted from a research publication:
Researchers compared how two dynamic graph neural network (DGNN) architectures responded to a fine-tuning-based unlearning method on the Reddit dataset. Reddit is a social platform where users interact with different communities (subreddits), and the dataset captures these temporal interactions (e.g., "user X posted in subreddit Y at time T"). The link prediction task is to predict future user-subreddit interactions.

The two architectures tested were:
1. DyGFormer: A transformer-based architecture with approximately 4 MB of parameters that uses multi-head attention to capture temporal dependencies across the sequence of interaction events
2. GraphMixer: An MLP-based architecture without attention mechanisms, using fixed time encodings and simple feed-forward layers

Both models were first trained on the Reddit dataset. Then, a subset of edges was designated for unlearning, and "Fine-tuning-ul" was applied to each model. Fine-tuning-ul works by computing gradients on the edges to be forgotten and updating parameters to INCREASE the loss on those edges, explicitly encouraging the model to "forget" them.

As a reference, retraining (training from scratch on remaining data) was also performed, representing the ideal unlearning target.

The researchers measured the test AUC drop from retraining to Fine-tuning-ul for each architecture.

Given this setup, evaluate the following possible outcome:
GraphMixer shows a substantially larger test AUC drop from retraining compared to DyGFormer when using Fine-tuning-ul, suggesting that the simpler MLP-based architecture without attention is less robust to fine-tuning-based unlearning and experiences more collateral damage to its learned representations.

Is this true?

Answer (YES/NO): NO